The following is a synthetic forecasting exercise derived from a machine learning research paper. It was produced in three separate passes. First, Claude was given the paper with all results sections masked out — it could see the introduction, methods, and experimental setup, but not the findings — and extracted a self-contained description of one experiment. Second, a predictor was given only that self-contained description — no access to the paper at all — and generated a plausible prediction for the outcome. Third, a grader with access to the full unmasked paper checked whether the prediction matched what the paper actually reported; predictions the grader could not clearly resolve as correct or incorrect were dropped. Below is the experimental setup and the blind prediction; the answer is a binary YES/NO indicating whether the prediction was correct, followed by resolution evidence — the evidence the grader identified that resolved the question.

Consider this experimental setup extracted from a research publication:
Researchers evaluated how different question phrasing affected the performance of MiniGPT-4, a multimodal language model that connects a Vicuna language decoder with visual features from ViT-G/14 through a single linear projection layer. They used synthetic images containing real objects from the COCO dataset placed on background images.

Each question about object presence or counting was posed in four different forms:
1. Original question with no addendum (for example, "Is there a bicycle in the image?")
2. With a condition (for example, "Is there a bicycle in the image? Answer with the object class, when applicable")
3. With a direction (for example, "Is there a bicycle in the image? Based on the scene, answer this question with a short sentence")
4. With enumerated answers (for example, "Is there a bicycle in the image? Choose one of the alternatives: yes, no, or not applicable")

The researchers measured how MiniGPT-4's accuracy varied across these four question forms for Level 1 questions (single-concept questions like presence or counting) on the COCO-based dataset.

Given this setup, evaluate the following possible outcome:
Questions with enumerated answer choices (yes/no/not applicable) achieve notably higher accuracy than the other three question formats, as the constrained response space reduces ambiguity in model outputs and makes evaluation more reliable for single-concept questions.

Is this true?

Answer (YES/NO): NO